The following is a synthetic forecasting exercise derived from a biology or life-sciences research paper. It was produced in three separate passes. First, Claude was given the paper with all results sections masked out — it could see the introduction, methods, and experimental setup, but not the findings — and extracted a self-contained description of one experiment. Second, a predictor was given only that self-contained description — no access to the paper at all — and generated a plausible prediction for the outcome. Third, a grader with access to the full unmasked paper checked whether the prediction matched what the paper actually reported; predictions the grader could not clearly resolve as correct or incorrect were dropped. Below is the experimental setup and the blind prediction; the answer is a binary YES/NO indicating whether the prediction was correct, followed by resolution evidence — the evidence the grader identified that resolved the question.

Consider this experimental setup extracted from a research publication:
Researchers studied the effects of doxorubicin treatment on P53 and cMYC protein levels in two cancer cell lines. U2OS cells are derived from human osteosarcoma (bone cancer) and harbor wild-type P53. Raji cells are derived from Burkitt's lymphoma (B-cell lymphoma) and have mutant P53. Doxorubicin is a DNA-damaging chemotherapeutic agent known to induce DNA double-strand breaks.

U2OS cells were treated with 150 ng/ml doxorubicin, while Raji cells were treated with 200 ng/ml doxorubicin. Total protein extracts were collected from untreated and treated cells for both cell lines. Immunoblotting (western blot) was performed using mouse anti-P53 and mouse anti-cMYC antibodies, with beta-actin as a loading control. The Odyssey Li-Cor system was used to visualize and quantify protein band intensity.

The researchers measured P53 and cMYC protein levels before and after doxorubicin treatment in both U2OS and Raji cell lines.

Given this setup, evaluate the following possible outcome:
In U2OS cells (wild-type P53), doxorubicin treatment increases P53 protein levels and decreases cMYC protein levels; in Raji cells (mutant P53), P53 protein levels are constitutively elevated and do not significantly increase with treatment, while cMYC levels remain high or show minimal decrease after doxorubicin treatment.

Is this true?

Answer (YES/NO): YES